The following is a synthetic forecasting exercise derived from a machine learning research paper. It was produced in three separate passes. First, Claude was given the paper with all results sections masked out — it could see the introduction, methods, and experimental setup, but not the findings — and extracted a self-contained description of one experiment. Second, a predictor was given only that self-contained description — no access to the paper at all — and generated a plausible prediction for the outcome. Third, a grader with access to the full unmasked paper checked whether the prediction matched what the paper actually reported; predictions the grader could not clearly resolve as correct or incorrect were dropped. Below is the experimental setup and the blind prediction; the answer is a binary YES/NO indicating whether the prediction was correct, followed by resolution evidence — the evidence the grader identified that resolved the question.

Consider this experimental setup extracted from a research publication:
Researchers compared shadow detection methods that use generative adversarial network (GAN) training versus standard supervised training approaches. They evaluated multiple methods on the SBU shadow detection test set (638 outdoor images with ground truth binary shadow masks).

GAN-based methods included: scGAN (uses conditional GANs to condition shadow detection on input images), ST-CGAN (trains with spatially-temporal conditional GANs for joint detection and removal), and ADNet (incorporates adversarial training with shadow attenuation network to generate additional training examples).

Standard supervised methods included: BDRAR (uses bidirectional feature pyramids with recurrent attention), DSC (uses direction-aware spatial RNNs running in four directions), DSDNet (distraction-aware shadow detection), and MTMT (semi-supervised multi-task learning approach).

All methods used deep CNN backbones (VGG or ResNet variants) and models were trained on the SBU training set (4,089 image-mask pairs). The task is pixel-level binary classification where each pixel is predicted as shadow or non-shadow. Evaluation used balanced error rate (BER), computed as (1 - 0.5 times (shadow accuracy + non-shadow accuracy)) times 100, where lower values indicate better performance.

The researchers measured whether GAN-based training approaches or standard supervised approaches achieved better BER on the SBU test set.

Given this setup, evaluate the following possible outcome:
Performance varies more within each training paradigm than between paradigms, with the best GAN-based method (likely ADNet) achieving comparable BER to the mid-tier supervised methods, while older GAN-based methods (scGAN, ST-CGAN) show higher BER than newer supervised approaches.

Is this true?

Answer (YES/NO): NO